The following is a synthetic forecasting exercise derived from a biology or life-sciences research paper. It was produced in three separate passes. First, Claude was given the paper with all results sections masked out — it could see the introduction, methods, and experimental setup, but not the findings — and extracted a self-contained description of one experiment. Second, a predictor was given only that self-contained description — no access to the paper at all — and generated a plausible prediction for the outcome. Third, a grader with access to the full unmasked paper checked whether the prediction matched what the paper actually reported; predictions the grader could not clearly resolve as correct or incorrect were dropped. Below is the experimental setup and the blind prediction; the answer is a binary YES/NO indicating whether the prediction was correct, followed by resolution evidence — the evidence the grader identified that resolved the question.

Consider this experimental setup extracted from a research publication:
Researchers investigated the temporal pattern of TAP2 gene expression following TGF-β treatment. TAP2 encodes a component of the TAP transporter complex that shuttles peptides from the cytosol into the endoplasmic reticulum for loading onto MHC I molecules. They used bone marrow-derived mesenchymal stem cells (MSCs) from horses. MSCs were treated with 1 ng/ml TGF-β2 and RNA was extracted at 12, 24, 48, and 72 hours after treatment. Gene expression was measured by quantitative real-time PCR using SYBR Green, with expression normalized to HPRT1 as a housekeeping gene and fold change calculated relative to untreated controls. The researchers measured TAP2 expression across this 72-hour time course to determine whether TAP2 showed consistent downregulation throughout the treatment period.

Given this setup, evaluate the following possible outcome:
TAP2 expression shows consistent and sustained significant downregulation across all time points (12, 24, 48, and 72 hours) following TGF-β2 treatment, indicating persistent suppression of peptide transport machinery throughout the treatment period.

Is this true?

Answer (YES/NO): NO